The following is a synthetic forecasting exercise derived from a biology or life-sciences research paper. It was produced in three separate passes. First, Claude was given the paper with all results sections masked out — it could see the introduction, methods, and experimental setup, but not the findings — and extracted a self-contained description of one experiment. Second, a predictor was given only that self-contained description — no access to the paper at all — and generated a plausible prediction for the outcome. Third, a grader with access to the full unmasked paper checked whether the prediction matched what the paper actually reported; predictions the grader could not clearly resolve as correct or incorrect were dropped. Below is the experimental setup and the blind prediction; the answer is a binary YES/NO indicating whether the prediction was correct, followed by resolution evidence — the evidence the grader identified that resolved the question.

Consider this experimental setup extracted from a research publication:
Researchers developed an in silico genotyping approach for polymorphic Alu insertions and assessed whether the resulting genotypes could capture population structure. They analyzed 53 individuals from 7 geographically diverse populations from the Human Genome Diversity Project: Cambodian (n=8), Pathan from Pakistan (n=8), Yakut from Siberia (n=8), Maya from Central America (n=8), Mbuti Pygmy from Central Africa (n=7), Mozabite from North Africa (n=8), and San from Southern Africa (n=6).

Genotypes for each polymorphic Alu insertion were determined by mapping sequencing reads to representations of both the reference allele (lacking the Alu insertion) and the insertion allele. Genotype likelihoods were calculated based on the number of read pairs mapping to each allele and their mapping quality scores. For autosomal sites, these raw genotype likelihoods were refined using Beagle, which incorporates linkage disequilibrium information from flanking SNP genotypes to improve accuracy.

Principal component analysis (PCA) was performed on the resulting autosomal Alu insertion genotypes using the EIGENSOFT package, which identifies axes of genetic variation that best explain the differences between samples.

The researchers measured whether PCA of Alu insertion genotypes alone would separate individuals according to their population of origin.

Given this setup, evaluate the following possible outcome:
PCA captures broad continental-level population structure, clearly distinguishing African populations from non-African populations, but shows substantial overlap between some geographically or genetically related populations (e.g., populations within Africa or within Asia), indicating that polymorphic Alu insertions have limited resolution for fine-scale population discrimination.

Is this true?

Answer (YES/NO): NO